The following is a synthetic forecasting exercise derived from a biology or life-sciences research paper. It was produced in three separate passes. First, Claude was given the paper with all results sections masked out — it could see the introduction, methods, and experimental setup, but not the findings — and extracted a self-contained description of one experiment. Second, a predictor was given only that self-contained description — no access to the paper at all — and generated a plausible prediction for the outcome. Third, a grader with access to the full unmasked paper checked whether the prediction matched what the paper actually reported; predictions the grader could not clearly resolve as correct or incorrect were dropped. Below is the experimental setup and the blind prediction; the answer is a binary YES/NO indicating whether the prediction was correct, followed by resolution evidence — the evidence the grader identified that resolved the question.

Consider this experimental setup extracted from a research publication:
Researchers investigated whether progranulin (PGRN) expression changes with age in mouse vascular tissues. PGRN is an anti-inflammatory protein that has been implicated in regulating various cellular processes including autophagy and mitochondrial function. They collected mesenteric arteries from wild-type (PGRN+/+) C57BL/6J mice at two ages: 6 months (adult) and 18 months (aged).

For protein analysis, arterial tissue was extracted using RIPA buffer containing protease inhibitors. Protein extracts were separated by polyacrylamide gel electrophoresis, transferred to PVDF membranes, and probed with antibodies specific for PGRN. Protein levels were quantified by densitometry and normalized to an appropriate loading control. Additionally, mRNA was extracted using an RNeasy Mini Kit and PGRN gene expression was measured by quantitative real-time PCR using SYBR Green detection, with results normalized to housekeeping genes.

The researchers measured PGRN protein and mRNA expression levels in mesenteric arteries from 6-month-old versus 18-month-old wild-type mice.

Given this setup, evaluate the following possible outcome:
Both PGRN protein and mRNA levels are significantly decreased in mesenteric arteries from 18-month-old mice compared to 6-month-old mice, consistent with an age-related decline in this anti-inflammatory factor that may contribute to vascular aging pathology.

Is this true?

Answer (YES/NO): NO